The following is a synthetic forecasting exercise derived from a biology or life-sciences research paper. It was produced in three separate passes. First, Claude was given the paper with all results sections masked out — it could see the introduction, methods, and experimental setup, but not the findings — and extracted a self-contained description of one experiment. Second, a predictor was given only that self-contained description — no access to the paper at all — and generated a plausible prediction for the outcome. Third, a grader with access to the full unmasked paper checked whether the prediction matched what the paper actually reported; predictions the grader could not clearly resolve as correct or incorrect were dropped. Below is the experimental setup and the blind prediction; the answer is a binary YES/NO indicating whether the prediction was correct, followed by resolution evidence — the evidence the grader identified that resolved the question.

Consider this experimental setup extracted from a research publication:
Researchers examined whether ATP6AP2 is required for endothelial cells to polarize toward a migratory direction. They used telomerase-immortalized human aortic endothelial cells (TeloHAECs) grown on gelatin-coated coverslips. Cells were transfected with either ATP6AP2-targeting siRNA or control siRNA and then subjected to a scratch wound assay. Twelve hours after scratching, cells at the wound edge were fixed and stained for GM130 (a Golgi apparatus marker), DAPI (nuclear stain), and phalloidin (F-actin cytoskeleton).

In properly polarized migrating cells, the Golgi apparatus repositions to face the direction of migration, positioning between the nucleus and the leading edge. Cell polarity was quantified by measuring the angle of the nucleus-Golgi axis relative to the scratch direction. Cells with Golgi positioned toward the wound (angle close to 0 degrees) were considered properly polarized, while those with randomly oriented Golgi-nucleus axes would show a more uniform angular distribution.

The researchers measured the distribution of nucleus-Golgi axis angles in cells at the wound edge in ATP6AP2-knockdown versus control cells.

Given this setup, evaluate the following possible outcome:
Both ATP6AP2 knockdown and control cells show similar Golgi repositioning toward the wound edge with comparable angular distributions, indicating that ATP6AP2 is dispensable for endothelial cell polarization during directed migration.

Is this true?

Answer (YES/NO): NO